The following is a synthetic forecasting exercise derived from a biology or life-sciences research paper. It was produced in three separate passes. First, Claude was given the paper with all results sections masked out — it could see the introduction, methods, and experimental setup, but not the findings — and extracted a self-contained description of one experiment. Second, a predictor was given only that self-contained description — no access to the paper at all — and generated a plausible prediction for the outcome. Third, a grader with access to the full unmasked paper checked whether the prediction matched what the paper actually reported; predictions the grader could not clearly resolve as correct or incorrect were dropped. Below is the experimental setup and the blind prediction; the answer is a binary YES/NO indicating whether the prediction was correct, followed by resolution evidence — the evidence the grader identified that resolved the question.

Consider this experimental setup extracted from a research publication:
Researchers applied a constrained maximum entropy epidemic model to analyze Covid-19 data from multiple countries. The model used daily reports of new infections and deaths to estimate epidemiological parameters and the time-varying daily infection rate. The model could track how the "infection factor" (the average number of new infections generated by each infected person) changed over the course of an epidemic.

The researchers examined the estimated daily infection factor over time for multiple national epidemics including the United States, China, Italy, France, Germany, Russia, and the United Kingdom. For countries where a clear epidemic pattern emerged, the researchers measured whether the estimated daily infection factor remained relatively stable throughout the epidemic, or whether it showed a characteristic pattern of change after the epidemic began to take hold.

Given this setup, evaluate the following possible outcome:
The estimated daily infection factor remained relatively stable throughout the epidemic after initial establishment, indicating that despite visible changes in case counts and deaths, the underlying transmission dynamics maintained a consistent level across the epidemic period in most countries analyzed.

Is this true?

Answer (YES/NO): NO